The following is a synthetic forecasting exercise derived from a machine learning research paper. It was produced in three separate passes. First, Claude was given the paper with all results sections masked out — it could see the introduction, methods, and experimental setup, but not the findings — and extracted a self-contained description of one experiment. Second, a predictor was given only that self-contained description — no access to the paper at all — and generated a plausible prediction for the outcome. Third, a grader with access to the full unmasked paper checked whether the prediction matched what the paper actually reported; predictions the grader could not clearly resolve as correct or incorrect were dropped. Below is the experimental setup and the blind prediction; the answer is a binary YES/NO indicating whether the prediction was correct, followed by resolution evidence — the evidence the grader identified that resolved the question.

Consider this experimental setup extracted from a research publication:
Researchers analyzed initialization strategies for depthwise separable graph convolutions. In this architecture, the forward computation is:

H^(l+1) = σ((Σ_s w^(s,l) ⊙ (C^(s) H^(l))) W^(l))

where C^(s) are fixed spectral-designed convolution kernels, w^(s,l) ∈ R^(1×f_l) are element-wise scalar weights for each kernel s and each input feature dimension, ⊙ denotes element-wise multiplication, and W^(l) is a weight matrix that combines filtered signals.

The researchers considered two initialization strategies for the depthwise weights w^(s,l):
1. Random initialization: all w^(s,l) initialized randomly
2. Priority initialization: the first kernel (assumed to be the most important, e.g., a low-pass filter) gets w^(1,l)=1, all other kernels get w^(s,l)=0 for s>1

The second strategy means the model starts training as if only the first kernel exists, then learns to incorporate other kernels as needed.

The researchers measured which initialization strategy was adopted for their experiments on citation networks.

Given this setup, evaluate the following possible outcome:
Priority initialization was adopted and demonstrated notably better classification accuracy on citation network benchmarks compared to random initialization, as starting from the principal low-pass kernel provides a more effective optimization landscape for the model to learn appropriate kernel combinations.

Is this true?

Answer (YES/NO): NO